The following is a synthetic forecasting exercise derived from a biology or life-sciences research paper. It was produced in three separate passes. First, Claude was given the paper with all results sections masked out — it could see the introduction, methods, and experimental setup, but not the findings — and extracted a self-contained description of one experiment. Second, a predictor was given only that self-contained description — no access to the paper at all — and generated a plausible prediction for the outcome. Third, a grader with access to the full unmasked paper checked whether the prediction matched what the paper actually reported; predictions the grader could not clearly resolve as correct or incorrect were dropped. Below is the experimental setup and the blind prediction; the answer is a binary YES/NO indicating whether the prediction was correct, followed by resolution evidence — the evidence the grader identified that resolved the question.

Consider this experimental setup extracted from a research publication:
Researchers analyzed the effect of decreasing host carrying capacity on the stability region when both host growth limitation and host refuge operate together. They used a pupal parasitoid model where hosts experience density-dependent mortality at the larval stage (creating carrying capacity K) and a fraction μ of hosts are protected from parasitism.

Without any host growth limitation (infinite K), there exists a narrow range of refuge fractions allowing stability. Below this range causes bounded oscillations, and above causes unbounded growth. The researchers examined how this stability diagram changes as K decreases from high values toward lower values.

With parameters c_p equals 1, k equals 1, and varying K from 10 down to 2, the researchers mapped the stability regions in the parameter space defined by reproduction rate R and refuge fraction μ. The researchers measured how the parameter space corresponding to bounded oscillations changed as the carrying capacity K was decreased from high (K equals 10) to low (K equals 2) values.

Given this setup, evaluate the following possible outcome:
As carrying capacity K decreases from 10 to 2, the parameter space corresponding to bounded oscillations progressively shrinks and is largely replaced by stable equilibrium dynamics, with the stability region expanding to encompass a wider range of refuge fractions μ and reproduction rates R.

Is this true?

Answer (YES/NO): YES